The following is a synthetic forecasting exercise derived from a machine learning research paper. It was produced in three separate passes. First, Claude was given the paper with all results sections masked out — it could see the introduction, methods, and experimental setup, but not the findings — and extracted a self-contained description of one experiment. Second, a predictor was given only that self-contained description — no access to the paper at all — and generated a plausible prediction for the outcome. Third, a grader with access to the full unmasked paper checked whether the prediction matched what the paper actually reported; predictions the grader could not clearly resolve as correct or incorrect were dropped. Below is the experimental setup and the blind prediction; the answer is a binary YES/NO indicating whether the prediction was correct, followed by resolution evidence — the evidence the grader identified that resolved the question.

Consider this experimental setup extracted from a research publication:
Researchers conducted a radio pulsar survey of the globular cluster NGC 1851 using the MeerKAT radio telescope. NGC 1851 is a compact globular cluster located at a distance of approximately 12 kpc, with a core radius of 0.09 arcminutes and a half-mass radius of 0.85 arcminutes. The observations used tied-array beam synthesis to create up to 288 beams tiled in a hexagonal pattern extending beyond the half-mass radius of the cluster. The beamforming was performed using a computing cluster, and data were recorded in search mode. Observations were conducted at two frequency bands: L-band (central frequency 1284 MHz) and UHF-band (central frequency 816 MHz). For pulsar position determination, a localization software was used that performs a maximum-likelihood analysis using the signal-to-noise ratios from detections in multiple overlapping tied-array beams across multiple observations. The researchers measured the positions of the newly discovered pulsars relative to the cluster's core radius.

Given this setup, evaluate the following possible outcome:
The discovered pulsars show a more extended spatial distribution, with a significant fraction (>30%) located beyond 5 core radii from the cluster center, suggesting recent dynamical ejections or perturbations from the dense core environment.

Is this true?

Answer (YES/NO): NO